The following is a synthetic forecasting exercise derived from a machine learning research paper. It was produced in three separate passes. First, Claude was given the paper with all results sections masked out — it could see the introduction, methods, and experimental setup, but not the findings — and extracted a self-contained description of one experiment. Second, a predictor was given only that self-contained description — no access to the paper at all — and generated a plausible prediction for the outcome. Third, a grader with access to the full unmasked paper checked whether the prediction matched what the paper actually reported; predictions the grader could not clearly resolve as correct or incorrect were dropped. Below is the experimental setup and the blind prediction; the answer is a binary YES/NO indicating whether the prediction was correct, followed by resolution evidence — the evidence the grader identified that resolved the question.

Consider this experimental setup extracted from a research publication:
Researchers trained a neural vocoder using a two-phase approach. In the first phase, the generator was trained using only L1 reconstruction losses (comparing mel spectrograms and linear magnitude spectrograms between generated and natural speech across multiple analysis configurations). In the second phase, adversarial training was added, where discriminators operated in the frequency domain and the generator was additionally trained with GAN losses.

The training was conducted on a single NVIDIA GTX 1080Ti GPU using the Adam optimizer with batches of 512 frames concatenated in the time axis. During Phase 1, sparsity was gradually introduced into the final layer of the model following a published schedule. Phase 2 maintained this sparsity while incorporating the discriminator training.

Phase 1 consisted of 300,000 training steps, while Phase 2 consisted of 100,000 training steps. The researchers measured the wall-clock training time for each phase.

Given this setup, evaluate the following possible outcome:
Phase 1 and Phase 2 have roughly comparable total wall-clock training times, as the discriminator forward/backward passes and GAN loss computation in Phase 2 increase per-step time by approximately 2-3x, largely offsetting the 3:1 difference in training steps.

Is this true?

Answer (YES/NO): NO